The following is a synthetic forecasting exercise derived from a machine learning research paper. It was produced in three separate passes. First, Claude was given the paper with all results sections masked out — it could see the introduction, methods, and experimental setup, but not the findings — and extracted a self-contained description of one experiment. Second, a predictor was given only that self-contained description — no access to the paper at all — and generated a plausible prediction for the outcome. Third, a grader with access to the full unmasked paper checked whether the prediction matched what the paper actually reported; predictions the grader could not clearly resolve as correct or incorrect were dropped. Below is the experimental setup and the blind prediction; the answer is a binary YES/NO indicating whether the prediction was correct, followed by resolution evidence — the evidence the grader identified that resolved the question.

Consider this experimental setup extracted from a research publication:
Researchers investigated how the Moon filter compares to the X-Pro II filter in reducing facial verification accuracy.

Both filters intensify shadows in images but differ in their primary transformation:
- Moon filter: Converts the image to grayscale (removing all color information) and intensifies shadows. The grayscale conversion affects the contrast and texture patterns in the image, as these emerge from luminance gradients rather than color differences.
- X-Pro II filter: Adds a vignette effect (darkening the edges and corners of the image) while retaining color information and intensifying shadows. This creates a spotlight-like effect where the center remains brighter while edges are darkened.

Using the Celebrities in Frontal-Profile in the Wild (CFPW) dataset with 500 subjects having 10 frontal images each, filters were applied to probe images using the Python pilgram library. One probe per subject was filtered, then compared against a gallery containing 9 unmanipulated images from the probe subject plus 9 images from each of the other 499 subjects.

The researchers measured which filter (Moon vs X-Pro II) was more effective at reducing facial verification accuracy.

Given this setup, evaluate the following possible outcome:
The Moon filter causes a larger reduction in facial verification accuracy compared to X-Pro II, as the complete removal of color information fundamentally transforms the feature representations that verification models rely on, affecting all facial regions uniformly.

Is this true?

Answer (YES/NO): NO